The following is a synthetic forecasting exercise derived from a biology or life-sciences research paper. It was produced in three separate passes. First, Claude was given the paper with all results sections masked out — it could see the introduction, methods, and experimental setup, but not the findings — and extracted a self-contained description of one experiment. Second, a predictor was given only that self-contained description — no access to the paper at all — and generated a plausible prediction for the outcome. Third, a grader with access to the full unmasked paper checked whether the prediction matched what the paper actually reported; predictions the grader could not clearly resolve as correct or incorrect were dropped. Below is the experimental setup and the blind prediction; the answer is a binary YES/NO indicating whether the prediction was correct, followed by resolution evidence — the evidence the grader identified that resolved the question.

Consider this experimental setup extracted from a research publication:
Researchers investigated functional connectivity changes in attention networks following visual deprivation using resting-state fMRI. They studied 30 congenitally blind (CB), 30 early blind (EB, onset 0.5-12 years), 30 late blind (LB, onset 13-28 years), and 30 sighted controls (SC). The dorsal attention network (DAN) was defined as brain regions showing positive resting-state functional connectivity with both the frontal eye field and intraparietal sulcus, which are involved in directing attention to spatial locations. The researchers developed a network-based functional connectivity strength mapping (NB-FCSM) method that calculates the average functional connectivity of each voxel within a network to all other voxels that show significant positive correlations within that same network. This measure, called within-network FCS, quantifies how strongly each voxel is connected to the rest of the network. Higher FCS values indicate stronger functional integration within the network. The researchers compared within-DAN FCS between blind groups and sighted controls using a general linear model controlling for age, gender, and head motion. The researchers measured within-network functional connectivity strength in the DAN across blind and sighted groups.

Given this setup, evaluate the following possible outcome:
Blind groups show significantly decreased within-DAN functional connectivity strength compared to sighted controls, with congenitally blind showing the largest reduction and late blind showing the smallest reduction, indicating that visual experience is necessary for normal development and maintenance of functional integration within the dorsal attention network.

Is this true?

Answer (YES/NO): NO